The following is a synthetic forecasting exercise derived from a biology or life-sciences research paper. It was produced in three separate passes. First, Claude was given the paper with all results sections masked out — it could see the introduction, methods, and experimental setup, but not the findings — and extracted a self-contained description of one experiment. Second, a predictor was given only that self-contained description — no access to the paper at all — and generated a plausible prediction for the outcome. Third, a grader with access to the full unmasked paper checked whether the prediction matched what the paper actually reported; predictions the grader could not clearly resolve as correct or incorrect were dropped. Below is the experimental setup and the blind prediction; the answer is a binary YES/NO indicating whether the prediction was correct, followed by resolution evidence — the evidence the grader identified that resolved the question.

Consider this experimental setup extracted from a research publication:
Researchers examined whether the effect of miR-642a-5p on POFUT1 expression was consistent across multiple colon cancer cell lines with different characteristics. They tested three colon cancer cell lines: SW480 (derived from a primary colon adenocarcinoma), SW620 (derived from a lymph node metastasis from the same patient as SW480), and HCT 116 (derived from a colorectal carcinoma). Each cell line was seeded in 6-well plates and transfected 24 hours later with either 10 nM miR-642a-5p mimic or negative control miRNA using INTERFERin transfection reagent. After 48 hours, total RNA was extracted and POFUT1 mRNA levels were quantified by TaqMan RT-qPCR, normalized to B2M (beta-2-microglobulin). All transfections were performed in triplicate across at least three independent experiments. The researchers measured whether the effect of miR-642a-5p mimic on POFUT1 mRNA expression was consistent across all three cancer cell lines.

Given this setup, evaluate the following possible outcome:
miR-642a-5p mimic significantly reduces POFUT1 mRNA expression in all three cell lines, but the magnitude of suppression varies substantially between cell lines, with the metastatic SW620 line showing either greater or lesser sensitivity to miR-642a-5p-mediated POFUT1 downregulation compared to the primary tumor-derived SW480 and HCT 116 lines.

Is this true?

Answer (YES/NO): YES